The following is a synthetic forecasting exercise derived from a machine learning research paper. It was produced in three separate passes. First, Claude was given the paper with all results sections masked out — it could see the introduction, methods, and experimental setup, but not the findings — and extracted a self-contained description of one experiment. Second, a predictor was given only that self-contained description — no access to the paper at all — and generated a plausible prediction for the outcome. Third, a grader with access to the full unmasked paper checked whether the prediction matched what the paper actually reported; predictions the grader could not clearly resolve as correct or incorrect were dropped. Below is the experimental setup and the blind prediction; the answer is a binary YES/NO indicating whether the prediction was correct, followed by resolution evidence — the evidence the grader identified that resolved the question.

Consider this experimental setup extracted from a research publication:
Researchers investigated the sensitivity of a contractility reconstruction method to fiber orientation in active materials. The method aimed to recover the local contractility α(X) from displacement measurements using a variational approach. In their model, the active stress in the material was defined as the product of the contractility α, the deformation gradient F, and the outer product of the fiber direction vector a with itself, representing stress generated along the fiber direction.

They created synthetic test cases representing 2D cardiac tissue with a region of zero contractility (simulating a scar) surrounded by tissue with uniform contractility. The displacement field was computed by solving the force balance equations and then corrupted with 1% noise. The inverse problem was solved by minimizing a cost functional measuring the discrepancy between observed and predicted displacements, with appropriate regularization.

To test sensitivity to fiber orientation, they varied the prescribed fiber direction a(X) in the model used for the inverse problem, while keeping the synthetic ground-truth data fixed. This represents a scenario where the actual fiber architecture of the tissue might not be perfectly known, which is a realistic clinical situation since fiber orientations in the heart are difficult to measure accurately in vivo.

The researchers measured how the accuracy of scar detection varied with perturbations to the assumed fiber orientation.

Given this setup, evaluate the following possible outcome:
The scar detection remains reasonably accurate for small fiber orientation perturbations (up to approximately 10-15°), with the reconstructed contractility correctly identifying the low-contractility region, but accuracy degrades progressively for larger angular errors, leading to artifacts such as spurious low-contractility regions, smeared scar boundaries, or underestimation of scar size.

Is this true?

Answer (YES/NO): NO